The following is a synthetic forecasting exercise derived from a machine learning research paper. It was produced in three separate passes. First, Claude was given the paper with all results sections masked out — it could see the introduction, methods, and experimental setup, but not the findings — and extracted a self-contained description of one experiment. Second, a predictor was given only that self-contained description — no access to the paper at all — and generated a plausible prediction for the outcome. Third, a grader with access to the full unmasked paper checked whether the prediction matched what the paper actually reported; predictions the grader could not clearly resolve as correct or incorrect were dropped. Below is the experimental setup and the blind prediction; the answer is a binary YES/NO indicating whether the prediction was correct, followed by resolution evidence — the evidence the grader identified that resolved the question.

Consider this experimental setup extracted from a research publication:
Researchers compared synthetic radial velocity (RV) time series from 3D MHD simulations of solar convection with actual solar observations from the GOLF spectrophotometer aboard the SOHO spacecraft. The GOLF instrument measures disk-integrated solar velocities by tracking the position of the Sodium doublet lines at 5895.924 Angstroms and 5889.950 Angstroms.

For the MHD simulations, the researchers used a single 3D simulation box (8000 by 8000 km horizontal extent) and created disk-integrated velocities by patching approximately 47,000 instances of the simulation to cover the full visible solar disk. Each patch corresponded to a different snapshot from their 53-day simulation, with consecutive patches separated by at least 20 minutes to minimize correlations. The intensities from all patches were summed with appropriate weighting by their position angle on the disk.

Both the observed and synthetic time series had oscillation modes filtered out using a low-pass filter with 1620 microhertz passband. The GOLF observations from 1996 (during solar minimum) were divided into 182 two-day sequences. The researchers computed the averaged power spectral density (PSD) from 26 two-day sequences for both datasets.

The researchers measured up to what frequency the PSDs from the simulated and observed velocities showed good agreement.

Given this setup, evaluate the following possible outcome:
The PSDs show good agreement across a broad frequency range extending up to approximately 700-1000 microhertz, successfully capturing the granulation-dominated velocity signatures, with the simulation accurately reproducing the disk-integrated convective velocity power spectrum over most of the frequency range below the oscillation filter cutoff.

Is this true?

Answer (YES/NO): YES